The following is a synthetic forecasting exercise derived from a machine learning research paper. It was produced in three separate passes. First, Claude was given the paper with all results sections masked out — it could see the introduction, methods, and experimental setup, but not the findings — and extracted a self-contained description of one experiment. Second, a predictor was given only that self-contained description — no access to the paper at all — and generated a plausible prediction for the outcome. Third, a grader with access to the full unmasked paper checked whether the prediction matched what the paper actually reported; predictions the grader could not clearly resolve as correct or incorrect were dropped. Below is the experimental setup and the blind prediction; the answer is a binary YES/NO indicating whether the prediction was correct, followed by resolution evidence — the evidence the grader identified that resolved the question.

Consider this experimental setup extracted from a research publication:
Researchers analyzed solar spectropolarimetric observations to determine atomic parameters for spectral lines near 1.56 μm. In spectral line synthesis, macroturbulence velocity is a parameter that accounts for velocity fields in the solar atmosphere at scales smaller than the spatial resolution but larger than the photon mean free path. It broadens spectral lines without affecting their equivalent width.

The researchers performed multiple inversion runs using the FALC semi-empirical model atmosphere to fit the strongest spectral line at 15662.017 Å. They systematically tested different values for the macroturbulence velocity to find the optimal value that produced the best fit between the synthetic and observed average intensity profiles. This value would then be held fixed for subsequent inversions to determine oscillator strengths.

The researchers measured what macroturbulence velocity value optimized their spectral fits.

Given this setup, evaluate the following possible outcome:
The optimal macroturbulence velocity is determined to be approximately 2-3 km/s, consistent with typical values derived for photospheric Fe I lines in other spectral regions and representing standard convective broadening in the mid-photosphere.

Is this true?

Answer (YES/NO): NO